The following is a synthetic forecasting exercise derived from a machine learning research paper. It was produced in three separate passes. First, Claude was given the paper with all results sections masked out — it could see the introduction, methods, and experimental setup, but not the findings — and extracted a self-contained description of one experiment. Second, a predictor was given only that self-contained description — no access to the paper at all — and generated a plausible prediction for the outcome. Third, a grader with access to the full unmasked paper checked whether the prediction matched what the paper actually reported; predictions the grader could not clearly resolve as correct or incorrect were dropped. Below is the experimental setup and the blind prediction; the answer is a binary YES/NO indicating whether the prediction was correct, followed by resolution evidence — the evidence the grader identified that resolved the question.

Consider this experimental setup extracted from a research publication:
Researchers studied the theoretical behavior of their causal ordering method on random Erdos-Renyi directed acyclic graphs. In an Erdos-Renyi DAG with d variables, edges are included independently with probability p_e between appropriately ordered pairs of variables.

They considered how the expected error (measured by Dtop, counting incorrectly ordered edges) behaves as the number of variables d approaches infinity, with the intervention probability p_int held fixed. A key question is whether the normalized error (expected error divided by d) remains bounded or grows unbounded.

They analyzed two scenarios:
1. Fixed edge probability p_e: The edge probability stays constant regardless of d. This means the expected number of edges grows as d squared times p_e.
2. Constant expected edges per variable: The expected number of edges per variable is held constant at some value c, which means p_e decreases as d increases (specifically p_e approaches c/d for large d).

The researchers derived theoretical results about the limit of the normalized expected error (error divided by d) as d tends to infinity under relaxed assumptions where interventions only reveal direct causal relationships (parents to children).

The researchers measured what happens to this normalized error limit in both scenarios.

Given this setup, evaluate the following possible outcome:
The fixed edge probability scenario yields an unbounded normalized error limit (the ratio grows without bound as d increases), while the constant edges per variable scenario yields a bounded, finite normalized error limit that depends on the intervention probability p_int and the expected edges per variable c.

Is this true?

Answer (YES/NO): NO